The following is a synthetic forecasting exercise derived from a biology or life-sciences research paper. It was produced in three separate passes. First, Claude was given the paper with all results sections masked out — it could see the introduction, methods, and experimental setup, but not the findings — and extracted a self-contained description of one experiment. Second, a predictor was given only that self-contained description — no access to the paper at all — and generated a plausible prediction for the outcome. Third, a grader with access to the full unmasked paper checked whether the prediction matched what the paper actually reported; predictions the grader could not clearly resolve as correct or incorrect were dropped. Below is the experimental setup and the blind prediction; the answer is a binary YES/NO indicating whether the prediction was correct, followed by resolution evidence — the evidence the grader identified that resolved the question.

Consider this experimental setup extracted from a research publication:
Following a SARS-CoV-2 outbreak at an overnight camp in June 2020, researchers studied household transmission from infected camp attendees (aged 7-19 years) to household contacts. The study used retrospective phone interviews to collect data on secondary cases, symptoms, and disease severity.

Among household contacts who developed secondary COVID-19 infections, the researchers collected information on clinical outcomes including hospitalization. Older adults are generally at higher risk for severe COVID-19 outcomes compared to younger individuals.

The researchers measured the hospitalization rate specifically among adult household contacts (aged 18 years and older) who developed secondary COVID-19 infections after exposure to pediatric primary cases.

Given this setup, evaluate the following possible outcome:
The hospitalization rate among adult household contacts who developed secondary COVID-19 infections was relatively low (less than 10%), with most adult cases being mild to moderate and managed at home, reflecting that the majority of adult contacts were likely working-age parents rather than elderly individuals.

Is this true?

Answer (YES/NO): NO